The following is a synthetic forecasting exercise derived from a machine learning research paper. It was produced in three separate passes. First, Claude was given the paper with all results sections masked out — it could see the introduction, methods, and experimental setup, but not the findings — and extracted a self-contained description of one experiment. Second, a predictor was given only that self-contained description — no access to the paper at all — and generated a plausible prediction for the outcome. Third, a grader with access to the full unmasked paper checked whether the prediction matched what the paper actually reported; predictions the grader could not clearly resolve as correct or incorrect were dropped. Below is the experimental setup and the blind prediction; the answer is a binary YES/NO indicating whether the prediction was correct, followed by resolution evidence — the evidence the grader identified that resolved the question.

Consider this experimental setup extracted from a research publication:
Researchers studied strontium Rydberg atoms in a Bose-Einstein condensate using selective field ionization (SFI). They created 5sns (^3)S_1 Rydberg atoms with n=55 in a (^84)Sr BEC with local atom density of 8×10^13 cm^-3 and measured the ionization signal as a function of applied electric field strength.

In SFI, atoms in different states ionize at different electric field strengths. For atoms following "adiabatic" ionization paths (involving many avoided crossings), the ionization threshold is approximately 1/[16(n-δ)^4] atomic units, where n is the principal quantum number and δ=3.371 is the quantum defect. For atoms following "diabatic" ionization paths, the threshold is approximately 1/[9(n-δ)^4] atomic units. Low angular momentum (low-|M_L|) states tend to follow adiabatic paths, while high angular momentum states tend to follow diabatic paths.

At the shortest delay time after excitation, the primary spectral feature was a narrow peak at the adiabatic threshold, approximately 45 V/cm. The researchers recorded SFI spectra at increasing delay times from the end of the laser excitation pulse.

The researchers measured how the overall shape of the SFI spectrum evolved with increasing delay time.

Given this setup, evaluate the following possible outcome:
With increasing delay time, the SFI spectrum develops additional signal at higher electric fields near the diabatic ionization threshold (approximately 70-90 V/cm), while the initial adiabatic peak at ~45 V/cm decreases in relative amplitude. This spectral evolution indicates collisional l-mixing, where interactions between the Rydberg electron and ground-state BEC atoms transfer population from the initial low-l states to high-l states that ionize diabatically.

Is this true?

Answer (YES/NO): YES